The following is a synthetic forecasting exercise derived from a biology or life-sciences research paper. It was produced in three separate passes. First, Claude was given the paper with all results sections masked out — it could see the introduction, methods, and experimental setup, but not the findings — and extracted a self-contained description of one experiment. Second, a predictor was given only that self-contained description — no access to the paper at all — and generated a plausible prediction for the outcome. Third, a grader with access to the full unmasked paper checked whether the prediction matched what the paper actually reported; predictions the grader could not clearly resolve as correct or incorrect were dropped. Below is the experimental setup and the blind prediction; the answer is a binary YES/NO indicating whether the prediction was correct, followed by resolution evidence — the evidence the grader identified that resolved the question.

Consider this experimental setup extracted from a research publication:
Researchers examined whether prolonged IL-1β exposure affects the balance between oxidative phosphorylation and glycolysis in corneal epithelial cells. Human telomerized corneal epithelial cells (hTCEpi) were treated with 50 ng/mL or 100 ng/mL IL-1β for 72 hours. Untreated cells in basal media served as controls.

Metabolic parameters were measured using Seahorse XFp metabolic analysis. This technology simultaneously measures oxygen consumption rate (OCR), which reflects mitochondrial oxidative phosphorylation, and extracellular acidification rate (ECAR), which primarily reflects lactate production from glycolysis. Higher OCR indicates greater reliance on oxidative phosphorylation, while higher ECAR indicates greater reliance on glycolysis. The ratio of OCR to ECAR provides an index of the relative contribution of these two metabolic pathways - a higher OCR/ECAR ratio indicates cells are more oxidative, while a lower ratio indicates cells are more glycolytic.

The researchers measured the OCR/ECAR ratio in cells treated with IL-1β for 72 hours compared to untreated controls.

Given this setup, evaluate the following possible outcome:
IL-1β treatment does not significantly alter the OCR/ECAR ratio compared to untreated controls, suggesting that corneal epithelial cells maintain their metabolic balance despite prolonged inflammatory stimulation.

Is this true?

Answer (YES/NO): NO